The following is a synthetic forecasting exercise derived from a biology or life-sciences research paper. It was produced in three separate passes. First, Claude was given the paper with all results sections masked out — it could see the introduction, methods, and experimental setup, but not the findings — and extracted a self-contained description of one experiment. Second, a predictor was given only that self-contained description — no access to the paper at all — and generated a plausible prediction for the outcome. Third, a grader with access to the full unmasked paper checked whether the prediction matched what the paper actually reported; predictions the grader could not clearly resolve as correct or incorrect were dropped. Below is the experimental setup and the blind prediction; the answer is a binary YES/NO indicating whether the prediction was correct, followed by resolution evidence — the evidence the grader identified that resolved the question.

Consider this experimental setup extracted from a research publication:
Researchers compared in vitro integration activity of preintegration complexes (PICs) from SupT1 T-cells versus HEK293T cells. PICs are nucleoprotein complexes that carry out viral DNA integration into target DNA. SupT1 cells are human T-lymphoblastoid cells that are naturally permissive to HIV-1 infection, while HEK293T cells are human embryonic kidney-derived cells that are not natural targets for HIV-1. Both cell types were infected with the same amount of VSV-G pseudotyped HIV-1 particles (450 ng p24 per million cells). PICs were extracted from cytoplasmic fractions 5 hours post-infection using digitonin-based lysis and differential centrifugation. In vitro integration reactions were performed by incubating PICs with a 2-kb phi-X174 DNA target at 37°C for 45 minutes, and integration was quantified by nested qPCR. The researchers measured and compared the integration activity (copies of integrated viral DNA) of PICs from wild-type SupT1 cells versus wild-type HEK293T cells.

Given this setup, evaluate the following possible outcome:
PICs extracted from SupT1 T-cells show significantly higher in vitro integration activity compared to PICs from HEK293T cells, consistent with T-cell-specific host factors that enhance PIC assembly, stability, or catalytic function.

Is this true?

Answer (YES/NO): YES